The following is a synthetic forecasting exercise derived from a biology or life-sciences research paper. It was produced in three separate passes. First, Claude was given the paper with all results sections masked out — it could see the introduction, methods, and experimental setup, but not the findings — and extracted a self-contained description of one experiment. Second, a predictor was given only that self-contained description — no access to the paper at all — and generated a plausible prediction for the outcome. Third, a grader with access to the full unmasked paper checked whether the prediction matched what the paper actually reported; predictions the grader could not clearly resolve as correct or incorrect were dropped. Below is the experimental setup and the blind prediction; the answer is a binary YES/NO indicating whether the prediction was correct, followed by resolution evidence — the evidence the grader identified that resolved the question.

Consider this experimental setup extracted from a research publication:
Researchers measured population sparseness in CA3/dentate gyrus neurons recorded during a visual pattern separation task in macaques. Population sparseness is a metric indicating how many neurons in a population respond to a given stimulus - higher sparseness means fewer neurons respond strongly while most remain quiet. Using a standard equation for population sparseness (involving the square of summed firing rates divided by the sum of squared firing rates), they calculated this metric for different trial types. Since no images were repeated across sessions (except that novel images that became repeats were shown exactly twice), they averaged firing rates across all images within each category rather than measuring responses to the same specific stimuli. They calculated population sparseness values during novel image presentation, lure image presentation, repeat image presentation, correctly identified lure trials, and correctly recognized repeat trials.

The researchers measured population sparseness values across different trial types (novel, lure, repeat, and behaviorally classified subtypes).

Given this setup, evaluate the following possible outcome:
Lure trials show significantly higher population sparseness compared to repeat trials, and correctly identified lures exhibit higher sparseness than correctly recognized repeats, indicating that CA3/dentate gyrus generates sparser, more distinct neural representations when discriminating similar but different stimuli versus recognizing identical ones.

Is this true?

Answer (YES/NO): NO